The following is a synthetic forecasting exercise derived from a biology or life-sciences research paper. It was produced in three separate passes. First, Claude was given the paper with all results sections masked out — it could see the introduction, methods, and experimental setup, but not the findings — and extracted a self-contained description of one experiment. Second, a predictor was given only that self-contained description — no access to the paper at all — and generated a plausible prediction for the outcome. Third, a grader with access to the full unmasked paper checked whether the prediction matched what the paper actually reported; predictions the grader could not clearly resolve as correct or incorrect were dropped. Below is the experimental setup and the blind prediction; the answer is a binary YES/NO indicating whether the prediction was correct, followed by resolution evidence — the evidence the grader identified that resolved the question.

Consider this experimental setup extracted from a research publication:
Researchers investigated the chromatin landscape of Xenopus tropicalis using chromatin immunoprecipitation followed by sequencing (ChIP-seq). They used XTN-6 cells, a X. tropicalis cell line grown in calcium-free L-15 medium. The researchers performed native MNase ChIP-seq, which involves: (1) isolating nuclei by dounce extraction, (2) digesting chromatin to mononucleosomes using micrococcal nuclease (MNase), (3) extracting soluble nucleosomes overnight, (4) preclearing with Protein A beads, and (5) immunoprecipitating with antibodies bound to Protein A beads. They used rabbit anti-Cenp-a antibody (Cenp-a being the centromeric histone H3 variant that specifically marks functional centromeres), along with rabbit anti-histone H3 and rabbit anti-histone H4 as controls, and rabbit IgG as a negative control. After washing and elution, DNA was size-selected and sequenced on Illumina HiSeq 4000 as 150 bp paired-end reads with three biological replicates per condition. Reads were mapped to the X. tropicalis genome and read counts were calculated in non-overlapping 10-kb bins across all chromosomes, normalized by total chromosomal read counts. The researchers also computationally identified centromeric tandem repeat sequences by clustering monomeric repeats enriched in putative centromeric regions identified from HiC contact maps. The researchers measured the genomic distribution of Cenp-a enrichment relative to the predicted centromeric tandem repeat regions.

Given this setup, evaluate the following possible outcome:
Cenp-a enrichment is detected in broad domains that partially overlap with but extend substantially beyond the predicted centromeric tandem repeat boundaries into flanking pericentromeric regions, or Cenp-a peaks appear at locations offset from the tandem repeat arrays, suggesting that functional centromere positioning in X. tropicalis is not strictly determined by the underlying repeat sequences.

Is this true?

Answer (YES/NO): NO